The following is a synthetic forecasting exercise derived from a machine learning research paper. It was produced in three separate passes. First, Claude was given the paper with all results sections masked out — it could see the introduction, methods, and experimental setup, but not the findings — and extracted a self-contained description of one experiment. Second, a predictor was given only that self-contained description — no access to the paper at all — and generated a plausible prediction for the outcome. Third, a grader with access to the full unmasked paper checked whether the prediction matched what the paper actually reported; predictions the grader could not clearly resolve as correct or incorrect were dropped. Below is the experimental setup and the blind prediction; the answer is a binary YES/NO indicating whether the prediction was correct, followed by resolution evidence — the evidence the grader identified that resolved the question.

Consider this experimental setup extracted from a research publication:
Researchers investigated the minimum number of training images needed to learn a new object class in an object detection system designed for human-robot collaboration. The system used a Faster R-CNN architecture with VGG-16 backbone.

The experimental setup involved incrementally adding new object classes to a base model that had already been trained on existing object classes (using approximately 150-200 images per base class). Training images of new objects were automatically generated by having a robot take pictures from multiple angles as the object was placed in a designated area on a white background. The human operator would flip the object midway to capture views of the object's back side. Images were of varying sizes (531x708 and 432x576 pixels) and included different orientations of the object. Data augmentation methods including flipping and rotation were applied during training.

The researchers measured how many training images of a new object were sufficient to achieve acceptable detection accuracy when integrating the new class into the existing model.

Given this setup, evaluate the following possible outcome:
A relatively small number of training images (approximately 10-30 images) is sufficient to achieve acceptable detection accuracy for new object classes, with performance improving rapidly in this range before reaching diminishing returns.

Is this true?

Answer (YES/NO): YES